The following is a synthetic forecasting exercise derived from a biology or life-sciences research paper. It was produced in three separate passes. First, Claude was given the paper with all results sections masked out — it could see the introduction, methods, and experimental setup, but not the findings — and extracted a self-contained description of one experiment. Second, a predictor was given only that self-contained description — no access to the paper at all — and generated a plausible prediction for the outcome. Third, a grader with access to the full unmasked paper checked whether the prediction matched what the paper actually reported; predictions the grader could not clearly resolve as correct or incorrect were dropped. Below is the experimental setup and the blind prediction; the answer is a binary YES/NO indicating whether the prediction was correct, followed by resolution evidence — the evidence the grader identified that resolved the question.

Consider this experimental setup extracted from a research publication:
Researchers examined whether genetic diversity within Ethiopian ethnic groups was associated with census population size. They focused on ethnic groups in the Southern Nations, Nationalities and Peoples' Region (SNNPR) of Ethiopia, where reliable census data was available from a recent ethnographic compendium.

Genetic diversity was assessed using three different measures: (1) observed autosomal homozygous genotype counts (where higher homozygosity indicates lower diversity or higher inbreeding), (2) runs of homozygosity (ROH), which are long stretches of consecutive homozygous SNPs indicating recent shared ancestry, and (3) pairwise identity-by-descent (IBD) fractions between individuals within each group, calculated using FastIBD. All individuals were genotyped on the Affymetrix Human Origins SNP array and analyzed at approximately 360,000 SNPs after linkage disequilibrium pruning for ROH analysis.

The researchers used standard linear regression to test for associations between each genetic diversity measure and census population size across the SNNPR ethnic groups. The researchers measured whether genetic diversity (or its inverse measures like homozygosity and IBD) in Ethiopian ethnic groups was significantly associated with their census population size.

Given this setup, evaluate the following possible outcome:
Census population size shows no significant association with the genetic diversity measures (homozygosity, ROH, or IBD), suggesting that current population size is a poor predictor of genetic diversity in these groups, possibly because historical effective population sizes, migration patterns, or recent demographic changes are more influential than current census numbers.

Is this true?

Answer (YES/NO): NO